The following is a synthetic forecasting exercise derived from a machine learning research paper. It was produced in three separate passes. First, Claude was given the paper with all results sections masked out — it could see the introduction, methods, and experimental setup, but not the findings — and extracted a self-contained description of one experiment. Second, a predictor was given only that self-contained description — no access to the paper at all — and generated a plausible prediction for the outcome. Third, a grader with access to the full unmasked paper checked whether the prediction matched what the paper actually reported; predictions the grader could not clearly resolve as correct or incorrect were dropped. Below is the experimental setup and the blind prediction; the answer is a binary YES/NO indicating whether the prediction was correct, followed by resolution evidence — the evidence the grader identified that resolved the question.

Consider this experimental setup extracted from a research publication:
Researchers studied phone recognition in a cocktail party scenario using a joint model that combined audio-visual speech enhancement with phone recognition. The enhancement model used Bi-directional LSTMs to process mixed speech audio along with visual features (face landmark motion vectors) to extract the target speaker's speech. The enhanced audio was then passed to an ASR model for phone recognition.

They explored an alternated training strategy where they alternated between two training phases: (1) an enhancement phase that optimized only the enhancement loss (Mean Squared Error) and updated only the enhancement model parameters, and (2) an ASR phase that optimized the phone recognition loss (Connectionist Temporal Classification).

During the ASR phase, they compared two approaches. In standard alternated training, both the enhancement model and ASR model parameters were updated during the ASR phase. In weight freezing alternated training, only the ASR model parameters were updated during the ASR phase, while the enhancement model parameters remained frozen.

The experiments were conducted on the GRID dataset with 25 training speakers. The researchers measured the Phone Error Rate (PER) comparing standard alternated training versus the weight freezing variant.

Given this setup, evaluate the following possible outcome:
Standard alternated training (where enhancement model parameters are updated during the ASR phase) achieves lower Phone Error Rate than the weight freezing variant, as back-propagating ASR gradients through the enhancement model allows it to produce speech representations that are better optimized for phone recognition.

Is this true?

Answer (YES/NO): YES